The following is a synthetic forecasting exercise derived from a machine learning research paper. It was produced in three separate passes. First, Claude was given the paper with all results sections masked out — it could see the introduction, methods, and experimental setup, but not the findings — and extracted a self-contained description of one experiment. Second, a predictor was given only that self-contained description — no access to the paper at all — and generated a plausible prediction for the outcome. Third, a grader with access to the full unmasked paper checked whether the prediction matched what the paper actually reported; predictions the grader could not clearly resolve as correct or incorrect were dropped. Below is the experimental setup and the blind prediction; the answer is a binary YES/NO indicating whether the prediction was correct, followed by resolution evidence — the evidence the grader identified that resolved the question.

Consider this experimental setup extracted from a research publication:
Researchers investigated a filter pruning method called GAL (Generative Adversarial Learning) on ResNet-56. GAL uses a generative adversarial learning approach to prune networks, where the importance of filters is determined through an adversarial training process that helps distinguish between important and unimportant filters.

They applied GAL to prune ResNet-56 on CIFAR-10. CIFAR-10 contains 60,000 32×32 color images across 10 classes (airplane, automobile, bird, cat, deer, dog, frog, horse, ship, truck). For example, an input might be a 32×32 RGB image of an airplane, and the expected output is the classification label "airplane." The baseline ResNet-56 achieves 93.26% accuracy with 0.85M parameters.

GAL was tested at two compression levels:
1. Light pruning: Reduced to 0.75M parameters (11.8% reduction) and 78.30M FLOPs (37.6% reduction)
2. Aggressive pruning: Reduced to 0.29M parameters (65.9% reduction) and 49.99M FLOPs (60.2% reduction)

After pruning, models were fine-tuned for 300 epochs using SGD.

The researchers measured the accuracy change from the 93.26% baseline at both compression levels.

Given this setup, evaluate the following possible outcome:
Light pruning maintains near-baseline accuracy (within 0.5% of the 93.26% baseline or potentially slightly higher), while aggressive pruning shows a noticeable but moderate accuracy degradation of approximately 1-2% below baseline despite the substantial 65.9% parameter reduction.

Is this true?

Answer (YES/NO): YES